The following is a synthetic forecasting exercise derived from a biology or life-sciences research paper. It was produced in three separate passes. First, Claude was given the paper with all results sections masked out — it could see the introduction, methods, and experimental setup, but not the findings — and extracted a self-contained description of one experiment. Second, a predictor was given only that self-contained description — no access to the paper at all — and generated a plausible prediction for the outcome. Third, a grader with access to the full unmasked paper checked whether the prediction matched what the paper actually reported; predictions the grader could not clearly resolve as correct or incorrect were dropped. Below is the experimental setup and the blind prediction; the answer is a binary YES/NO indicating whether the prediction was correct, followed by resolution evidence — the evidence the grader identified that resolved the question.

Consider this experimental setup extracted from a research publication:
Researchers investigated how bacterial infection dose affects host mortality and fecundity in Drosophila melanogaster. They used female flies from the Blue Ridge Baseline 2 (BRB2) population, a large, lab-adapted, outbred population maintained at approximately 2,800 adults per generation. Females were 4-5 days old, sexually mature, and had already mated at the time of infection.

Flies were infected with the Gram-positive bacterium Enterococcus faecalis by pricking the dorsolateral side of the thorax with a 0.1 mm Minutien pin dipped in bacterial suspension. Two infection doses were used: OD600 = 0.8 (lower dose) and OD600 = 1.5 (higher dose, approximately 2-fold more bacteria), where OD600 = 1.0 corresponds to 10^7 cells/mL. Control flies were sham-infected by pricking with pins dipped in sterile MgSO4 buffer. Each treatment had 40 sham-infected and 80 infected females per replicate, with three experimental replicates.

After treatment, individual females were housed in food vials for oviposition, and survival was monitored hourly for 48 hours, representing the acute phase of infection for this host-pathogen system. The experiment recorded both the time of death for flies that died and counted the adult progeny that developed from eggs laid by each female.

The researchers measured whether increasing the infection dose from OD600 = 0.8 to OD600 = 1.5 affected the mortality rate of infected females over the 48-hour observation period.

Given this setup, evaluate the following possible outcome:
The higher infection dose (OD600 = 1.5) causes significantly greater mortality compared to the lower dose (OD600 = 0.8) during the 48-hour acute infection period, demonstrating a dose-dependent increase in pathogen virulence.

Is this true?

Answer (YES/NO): NO